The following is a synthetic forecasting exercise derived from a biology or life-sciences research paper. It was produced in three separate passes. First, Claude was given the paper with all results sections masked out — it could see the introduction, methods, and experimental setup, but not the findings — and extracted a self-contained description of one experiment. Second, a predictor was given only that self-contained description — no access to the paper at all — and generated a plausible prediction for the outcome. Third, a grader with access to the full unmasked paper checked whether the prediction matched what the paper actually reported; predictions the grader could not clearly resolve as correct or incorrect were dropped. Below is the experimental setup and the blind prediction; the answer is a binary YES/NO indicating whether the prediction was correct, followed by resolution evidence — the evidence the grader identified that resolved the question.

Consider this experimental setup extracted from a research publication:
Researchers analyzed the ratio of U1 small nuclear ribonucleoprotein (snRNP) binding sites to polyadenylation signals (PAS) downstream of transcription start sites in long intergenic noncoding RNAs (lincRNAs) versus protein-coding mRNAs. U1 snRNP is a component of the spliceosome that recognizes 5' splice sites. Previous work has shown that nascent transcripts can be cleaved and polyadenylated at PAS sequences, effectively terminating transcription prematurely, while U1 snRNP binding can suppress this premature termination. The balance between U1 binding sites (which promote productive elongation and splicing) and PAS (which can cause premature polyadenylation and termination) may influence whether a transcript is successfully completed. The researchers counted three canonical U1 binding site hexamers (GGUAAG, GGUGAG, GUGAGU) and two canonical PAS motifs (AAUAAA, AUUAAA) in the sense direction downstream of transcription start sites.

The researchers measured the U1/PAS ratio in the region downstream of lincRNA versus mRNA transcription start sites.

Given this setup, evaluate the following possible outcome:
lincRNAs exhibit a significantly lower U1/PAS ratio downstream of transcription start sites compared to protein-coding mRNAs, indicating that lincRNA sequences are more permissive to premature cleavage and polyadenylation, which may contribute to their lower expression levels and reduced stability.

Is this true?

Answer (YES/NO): NO